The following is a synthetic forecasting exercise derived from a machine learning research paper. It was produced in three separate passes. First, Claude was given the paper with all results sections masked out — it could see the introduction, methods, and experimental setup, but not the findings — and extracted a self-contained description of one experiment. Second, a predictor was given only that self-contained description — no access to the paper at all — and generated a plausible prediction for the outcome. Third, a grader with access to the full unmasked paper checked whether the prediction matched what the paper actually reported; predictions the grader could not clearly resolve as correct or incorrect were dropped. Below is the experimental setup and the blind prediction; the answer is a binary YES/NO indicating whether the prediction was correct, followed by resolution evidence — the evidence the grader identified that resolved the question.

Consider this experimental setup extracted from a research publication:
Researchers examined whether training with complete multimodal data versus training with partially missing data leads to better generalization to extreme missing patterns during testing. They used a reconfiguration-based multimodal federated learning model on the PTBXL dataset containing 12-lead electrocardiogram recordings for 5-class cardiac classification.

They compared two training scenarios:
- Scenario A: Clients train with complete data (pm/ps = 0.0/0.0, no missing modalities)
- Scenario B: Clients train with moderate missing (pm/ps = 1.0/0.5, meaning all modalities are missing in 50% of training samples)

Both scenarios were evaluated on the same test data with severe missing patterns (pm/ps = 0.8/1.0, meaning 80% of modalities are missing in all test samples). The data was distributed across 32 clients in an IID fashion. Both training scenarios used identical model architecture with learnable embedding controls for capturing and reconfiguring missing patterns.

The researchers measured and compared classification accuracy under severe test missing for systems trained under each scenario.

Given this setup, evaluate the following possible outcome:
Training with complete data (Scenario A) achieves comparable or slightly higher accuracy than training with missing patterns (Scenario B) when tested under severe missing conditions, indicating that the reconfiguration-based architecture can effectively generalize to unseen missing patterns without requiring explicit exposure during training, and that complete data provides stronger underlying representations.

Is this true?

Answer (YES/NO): YES